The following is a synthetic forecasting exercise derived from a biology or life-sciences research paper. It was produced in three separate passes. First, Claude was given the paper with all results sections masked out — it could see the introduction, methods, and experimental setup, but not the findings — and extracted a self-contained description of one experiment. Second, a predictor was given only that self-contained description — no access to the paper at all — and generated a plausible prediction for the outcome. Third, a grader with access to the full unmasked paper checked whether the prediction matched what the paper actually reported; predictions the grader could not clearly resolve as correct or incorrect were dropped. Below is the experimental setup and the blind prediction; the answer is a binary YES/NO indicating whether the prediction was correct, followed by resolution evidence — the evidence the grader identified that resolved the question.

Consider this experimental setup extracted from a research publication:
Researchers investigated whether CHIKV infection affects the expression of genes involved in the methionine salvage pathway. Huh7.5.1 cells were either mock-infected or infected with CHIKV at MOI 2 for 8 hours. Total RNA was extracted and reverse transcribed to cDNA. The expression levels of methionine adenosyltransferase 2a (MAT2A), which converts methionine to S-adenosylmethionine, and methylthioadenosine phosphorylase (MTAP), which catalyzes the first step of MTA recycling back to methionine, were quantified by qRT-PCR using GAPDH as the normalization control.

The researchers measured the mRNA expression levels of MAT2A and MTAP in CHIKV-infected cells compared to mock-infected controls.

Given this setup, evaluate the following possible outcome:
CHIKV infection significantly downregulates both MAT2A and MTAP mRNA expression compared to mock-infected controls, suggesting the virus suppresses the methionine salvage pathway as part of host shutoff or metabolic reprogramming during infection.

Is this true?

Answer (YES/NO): NO